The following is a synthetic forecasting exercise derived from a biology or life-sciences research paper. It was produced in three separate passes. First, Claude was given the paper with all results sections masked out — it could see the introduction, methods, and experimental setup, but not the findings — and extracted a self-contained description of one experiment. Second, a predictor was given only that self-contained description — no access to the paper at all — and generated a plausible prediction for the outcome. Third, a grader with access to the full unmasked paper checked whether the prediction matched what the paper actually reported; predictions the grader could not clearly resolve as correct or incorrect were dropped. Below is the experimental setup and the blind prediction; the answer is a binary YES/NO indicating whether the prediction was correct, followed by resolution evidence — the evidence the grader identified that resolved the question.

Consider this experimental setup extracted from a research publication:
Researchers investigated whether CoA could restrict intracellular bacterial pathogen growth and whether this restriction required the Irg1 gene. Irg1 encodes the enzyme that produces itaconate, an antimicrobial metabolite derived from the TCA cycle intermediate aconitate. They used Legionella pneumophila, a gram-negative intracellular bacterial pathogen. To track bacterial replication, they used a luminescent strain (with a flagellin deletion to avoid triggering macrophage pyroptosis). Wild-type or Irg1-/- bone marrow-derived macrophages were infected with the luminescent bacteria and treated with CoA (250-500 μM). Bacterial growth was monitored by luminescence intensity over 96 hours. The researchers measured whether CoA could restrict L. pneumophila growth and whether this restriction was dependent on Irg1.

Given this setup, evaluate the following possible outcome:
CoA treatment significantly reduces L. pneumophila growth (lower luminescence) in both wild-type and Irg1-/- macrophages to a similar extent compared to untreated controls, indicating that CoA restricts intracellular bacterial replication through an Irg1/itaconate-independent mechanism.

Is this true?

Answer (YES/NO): NO